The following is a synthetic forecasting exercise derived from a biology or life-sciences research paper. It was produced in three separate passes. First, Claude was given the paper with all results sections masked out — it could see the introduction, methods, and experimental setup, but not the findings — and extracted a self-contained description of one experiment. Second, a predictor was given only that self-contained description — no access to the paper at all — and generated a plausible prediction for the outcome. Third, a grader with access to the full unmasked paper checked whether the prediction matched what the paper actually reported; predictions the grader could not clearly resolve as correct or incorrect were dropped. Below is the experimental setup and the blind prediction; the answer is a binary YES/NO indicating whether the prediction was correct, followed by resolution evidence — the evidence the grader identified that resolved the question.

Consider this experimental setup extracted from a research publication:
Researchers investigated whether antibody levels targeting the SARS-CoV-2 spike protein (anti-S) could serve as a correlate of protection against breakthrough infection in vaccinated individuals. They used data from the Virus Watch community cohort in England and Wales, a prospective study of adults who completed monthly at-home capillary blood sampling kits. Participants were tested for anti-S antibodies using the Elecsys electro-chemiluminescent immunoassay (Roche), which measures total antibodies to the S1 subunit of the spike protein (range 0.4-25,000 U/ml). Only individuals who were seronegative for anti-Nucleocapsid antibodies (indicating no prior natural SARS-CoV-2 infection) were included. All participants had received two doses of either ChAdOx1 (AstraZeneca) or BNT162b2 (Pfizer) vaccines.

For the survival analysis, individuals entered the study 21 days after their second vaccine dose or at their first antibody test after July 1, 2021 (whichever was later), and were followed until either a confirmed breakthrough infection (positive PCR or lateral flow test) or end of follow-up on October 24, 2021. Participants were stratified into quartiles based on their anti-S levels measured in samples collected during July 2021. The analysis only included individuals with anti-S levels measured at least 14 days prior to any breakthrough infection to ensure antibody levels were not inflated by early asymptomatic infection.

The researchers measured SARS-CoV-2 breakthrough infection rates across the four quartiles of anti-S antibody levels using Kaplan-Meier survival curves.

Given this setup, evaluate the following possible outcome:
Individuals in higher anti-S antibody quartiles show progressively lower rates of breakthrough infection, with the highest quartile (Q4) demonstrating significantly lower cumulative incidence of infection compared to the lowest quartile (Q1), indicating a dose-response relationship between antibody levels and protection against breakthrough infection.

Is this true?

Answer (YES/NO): NO